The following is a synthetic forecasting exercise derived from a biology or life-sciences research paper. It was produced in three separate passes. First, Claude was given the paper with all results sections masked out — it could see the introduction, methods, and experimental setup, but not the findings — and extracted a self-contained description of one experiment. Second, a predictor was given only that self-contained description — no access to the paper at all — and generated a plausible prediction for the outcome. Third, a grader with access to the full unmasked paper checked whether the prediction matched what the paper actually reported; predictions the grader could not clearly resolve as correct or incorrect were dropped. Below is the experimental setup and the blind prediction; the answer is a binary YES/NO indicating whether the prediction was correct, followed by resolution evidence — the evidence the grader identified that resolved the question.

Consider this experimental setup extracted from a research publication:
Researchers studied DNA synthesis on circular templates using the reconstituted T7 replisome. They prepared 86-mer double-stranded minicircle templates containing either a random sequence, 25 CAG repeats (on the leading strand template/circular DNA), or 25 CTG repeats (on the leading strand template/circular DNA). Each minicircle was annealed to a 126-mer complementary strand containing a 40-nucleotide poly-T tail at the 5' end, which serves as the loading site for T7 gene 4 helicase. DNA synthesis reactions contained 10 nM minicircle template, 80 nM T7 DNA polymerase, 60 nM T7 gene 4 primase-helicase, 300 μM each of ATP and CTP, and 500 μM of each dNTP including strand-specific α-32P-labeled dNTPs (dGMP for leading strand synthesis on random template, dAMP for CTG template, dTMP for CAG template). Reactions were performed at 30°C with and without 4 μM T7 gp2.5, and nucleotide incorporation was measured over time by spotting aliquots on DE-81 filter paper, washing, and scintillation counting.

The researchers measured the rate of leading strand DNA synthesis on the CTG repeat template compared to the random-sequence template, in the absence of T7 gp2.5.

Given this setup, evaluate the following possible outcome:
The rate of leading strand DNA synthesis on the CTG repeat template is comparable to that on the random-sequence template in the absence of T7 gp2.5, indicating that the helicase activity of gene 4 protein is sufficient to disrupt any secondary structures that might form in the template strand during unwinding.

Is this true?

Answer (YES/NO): NO